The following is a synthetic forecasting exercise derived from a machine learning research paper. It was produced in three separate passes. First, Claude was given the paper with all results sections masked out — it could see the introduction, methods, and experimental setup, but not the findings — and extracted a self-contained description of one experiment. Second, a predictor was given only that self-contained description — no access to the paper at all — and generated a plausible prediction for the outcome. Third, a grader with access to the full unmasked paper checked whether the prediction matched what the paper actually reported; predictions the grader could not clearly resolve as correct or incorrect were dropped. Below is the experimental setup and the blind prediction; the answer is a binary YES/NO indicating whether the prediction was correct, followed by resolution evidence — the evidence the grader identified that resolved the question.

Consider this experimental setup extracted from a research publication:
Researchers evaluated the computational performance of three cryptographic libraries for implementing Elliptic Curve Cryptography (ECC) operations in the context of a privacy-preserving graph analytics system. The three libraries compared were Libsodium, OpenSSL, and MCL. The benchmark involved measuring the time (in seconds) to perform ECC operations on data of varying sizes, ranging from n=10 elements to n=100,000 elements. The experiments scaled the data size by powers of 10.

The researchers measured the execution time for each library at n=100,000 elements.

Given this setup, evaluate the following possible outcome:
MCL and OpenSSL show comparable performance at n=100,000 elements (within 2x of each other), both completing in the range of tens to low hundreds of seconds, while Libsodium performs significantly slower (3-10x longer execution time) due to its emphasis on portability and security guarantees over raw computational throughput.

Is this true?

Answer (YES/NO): NO